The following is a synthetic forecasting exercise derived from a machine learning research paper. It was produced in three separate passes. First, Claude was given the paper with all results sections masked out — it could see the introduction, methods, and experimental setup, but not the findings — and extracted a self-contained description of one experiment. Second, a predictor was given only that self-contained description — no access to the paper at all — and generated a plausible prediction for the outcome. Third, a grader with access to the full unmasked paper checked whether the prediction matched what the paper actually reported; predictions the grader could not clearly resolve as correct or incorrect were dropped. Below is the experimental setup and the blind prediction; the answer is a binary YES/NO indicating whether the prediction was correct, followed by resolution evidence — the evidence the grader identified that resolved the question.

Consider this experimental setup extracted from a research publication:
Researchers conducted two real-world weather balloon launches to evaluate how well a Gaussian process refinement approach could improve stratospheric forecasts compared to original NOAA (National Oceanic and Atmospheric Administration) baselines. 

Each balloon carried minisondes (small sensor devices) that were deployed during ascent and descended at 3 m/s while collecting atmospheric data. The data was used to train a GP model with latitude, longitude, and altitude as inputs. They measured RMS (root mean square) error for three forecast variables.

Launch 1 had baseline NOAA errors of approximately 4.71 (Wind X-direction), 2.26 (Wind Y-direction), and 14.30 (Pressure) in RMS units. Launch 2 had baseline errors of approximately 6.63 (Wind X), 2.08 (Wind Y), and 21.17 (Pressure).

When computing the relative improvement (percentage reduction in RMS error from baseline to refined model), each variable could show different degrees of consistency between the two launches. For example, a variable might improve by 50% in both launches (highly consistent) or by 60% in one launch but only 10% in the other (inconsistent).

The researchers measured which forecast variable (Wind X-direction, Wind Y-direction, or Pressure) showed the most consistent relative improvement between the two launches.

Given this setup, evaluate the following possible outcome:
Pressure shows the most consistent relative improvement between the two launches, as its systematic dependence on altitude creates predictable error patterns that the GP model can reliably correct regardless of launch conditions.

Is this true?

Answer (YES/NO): NO